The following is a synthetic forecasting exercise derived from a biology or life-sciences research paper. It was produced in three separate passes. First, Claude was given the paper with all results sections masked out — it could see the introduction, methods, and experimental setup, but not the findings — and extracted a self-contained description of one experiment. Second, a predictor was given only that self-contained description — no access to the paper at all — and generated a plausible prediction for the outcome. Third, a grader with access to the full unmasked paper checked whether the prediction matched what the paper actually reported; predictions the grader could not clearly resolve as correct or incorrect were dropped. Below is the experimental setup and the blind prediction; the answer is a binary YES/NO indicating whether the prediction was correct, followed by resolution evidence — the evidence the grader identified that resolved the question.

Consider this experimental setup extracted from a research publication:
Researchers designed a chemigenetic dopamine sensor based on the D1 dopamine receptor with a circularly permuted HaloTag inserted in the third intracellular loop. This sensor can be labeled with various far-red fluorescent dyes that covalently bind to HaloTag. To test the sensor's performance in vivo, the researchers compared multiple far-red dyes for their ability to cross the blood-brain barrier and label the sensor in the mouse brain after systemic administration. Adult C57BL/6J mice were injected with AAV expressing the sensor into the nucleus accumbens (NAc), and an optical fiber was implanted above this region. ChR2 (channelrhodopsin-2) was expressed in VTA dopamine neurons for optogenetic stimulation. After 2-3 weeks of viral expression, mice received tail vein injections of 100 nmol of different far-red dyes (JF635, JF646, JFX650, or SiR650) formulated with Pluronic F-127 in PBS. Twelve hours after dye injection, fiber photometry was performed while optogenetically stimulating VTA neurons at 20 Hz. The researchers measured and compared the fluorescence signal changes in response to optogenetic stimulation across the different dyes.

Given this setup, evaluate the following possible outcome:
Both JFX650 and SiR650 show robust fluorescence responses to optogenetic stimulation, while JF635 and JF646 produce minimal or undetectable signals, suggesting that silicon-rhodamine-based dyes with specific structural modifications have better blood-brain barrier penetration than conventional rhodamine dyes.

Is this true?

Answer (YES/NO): NO